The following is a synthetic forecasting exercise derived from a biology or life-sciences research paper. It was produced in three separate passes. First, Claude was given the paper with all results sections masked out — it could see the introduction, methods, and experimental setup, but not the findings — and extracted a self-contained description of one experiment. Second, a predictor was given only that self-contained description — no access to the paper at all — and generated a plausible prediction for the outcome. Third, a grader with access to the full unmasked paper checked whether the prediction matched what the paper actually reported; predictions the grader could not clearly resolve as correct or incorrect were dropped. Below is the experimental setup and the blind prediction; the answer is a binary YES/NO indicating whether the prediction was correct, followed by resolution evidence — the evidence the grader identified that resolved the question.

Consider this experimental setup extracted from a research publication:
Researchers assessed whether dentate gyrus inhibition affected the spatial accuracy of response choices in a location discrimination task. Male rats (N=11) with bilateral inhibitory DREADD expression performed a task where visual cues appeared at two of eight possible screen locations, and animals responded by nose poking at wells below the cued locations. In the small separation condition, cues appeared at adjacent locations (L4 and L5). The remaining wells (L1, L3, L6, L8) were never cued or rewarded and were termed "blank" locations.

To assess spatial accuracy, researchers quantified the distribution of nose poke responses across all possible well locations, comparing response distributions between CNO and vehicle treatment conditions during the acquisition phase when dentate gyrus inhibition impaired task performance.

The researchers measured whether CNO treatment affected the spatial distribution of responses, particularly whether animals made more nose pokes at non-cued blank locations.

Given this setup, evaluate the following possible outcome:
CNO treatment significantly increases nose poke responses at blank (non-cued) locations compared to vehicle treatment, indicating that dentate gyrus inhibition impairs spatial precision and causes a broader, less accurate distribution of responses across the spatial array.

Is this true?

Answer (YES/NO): NO